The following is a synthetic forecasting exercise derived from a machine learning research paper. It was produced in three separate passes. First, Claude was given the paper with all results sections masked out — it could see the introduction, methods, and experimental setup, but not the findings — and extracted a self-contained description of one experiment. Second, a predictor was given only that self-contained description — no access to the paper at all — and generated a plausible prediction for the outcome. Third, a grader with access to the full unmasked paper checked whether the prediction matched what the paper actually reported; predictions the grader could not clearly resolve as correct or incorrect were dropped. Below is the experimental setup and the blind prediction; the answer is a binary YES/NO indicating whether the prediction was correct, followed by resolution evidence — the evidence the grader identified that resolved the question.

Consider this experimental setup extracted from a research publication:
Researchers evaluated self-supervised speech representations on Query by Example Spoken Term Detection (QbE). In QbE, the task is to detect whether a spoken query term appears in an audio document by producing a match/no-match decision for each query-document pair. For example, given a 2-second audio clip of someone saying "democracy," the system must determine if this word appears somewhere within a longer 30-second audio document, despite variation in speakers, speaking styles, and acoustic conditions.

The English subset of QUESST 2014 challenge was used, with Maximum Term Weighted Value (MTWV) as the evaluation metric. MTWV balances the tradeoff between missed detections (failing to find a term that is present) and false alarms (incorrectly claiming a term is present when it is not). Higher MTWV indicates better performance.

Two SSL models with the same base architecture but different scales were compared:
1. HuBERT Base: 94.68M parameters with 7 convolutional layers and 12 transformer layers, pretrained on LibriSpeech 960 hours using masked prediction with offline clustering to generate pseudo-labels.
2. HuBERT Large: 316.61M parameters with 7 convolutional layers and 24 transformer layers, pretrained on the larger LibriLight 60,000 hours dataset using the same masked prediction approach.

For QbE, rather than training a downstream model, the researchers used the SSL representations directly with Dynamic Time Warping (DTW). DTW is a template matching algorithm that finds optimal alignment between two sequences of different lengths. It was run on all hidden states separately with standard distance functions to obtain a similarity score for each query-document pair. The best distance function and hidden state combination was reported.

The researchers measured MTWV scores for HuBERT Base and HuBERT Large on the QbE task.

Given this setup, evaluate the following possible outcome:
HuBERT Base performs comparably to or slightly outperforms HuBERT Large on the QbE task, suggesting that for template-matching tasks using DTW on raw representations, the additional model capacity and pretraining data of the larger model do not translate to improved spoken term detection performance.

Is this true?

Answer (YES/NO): NO